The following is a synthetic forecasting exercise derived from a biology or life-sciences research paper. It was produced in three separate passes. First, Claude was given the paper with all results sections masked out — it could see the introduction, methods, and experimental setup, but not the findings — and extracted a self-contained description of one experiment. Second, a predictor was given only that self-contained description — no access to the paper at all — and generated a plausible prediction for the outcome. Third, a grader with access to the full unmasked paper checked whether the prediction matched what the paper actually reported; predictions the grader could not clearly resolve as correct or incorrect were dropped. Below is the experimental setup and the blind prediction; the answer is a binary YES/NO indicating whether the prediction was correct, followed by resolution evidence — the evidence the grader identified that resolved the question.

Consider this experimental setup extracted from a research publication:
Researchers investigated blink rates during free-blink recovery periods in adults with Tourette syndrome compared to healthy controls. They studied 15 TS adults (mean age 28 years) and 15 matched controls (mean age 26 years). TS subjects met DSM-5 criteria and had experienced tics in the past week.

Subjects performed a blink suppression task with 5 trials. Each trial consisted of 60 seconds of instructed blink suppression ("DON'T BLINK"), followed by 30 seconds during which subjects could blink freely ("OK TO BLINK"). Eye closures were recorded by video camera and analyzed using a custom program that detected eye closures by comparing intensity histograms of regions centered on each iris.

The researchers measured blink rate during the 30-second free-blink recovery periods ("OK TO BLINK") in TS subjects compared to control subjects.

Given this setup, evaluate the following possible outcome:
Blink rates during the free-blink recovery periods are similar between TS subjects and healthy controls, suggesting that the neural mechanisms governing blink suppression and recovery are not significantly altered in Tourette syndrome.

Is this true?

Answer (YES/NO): NO